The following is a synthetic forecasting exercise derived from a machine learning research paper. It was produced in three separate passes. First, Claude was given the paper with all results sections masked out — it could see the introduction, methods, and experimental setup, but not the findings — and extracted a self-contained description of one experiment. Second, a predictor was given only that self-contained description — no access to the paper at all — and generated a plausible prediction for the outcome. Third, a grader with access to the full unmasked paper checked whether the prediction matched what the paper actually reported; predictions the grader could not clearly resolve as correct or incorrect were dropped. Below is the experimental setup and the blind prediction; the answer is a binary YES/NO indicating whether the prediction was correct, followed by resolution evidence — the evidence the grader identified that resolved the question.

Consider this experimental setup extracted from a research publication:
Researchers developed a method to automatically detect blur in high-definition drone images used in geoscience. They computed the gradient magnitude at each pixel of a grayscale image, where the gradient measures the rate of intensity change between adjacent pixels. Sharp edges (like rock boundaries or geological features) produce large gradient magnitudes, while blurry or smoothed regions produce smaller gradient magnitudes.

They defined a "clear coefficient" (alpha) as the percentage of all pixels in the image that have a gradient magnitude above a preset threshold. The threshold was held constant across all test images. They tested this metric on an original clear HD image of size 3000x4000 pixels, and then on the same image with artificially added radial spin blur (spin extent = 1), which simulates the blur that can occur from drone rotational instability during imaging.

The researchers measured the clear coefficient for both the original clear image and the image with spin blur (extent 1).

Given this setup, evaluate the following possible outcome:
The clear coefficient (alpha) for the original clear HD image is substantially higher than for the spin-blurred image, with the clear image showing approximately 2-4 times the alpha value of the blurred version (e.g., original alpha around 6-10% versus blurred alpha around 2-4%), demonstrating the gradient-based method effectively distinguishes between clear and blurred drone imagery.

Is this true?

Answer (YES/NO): NO